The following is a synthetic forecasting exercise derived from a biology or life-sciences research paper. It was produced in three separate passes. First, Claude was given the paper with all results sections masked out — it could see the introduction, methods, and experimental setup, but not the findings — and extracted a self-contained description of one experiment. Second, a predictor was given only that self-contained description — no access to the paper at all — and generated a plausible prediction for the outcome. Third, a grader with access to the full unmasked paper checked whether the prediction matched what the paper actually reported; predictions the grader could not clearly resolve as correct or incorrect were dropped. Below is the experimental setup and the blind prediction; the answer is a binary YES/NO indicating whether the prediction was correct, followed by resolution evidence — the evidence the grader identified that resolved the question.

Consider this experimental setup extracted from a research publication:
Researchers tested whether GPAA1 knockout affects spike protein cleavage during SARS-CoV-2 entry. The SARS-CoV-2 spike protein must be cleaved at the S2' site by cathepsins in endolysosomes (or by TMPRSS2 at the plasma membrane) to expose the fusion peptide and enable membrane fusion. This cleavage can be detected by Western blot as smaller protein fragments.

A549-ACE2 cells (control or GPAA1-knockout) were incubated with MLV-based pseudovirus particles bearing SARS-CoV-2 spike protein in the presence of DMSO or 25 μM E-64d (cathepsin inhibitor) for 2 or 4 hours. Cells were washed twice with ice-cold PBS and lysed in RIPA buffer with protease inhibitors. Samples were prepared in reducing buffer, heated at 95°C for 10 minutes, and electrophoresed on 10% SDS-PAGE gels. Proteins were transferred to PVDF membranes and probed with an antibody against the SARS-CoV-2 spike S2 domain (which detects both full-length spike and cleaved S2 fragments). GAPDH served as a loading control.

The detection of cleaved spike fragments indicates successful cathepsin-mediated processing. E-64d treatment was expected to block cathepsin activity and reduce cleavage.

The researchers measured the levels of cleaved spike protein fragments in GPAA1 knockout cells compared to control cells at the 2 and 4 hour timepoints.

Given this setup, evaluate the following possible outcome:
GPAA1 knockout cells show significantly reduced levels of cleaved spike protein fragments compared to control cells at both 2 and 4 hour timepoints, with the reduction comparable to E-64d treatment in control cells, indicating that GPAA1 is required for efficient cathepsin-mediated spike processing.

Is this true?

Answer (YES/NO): NO